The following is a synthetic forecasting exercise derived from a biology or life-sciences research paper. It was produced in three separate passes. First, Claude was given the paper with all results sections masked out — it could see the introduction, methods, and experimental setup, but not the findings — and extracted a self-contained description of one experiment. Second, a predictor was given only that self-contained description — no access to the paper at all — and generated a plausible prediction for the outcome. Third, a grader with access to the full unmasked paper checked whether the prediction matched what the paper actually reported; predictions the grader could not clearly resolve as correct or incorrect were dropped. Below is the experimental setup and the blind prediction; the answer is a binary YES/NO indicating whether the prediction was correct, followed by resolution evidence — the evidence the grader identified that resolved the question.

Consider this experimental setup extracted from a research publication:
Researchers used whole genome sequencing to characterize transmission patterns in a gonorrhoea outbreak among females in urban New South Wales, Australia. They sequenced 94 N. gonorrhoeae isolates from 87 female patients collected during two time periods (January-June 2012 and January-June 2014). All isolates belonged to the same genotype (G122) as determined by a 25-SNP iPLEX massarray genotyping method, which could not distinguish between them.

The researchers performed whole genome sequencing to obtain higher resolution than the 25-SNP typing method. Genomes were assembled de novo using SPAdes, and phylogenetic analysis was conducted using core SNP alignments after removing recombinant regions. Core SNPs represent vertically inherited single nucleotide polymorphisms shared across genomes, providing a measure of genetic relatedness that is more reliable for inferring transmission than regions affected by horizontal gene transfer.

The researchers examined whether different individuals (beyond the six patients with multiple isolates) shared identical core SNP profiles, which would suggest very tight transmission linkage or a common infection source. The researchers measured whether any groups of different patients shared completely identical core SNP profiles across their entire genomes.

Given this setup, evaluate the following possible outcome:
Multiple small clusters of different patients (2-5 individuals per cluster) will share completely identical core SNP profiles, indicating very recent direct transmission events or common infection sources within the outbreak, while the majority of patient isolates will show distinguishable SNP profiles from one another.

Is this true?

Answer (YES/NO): YES